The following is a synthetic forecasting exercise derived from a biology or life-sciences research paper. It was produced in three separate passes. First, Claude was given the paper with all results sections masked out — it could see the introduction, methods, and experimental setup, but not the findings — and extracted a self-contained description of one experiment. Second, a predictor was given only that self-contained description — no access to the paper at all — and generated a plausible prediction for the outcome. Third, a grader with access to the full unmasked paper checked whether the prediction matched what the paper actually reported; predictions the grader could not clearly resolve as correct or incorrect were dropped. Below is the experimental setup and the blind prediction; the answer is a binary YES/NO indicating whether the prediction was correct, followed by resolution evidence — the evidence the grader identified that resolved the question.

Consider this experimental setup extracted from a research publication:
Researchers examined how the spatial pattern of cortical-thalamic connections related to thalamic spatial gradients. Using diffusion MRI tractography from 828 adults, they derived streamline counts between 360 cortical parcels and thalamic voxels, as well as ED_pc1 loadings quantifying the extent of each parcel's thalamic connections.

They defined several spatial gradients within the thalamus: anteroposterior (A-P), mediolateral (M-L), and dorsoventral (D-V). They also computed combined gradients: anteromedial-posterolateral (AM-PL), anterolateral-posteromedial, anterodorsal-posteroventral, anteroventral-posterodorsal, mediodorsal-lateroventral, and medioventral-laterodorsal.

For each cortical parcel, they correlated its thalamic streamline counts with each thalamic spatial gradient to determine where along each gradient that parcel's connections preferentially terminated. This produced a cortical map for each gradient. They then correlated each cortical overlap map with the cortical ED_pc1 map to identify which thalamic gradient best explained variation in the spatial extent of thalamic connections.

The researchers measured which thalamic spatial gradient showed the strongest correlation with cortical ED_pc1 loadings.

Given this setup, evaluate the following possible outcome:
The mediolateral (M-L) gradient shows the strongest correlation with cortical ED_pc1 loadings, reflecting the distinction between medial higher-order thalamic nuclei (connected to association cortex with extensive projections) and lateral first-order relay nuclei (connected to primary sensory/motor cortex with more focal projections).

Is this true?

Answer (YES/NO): NO